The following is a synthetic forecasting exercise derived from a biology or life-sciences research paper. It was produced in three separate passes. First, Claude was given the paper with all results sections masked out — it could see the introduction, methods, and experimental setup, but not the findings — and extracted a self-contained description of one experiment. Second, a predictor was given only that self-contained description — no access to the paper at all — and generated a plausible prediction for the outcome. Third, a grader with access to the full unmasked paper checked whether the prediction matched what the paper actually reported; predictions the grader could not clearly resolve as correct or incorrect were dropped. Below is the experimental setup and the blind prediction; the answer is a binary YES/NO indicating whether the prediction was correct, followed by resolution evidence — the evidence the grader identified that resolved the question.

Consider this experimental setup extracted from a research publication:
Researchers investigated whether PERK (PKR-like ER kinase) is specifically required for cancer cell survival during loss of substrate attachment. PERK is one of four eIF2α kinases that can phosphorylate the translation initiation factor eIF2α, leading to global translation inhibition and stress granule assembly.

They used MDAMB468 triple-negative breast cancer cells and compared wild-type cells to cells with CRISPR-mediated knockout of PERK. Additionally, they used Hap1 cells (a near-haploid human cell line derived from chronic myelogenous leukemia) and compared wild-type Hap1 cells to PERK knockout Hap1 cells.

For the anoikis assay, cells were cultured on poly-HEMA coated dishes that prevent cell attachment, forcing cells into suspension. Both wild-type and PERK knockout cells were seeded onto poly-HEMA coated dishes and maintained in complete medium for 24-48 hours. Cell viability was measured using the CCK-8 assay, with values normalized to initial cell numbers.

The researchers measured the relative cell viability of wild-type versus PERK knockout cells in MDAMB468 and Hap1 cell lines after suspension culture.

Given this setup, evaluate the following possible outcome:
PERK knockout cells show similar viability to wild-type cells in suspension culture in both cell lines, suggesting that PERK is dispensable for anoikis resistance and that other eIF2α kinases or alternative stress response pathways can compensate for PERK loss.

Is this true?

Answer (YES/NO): NO